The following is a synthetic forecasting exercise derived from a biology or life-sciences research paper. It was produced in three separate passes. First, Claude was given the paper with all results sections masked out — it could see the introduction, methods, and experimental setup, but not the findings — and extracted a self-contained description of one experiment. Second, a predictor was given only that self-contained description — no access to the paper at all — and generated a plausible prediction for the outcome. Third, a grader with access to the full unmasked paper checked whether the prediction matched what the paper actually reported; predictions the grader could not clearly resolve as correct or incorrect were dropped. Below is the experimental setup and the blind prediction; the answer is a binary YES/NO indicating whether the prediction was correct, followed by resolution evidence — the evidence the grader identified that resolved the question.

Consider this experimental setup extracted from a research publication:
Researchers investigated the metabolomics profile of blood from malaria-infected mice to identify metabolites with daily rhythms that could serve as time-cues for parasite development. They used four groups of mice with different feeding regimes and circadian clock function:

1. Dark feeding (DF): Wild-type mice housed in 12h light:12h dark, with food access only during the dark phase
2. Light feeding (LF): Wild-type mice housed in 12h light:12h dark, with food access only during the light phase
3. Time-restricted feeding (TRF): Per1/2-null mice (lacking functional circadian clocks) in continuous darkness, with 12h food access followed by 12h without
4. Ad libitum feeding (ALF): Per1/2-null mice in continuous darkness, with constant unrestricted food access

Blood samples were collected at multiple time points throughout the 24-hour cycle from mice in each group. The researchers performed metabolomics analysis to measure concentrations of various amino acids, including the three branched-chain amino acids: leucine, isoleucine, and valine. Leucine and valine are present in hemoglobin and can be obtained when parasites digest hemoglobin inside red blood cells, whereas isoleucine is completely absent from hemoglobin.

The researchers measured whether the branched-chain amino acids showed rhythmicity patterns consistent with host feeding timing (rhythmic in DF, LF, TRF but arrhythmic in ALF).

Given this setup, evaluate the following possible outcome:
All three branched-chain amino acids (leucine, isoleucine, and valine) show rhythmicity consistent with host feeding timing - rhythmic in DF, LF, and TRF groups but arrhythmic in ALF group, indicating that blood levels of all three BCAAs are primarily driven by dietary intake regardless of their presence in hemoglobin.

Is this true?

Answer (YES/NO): YES